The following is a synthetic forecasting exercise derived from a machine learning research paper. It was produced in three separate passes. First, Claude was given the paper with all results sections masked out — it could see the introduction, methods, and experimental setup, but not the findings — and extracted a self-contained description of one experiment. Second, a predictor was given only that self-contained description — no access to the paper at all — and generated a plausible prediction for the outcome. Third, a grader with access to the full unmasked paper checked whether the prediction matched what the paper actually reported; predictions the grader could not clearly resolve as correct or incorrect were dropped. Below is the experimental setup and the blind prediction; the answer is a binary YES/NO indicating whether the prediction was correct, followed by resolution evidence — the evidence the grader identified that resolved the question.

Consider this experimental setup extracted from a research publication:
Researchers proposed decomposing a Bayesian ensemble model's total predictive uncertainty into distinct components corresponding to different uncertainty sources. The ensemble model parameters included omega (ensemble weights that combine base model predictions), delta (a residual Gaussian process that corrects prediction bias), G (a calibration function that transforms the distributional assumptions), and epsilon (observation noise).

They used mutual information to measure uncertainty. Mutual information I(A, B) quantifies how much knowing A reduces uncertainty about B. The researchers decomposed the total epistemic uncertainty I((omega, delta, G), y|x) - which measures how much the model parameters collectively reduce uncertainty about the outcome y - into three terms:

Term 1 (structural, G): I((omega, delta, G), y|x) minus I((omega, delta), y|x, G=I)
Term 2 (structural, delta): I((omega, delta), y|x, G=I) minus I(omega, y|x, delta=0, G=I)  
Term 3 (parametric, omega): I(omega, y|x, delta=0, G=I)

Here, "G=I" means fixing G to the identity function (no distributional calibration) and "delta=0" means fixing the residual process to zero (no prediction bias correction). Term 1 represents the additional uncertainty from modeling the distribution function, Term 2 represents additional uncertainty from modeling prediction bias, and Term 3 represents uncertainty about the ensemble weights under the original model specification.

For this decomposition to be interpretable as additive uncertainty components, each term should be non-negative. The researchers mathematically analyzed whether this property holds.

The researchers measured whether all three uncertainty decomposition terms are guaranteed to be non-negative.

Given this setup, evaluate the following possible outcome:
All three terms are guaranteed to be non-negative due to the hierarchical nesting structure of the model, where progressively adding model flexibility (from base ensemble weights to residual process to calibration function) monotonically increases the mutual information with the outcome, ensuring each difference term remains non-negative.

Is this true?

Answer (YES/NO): YES